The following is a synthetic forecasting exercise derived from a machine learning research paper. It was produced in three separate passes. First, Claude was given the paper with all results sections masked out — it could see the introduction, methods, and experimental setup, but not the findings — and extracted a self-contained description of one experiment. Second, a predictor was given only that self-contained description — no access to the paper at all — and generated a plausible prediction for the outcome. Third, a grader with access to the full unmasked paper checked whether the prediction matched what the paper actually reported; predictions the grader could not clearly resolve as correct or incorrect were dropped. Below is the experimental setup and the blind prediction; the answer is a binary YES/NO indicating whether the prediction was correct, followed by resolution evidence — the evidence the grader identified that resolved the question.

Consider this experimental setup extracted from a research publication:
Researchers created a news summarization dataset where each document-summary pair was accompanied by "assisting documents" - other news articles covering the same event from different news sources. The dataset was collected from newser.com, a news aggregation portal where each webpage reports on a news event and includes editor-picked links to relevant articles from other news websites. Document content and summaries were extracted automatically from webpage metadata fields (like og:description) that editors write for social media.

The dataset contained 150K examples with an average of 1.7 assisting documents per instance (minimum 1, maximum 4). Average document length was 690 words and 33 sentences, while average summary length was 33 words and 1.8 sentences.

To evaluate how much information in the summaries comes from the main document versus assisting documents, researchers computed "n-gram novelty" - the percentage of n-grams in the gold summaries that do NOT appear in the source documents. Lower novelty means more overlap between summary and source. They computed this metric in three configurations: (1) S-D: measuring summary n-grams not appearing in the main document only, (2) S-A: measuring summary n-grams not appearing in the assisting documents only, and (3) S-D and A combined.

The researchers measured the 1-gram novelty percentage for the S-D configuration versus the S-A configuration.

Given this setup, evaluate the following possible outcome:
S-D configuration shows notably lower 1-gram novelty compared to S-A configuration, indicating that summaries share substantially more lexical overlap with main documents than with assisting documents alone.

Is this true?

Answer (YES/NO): YES